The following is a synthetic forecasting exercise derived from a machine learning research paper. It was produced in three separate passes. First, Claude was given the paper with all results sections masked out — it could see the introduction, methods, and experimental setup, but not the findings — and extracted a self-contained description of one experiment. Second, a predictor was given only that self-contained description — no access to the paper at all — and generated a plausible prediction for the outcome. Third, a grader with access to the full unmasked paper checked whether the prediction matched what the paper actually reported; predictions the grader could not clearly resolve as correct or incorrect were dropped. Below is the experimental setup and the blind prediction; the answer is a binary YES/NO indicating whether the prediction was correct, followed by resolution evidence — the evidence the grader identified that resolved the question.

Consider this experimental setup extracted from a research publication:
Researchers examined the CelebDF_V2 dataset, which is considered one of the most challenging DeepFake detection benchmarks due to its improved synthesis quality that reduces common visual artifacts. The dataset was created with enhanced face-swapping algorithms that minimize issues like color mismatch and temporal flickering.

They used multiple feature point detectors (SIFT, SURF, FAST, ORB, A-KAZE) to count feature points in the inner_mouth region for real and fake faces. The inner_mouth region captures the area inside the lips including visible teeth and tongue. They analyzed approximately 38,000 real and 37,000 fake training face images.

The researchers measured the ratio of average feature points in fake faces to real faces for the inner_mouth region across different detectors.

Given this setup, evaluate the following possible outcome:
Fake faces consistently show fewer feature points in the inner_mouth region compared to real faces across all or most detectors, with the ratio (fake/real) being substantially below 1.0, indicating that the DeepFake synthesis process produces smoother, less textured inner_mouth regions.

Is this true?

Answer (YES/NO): YES